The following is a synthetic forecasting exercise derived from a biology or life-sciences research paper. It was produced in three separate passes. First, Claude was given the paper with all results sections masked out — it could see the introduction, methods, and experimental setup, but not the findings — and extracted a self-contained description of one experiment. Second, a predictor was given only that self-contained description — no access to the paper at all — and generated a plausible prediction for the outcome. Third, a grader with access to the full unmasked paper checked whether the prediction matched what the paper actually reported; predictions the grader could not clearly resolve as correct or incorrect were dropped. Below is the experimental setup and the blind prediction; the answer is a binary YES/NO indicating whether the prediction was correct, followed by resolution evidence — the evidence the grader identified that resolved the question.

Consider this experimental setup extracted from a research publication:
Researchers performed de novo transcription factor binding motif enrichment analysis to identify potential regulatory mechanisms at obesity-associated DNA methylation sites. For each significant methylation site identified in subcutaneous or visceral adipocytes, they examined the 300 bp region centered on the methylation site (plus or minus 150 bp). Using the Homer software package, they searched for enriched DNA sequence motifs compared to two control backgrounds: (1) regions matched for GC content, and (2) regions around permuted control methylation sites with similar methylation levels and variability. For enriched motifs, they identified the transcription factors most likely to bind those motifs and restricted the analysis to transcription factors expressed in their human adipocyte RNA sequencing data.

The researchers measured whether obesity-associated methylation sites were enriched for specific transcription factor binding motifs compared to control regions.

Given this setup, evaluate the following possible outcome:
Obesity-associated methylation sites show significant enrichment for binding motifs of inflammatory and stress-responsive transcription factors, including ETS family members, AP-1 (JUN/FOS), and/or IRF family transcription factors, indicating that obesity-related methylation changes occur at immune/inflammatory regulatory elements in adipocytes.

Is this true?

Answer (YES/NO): YES